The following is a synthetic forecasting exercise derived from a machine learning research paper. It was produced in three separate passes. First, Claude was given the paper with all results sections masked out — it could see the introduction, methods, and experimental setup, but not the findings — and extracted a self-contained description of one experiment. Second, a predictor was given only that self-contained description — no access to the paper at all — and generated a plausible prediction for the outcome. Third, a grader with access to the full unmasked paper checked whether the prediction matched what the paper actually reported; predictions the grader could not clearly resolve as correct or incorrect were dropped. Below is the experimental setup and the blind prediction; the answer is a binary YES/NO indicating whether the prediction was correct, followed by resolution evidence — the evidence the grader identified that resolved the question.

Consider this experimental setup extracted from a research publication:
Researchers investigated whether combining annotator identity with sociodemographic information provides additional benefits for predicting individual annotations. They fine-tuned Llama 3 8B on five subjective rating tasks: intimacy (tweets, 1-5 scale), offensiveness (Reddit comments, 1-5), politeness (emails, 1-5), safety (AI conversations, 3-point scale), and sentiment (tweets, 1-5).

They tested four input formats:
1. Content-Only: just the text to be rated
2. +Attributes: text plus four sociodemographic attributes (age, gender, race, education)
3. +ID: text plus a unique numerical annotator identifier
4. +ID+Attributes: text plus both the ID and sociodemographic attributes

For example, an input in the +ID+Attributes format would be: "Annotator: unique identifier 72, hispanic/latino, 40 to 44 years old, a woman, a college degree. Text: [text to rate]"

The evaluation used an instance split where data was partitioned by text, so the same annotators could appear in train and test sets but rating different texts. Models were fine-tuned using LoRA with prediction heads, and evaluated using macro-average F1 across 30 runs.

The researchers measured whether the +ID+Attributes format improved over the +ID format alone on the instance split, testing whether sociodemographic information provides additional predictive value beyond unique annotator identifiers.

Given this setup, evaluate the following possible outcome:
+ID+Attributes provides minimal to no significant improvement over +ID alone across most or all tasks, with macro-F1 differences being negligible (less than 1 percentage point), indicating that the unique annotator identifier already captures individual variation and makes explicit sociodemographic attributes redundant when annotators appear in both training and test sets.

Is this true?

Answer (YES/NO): YES